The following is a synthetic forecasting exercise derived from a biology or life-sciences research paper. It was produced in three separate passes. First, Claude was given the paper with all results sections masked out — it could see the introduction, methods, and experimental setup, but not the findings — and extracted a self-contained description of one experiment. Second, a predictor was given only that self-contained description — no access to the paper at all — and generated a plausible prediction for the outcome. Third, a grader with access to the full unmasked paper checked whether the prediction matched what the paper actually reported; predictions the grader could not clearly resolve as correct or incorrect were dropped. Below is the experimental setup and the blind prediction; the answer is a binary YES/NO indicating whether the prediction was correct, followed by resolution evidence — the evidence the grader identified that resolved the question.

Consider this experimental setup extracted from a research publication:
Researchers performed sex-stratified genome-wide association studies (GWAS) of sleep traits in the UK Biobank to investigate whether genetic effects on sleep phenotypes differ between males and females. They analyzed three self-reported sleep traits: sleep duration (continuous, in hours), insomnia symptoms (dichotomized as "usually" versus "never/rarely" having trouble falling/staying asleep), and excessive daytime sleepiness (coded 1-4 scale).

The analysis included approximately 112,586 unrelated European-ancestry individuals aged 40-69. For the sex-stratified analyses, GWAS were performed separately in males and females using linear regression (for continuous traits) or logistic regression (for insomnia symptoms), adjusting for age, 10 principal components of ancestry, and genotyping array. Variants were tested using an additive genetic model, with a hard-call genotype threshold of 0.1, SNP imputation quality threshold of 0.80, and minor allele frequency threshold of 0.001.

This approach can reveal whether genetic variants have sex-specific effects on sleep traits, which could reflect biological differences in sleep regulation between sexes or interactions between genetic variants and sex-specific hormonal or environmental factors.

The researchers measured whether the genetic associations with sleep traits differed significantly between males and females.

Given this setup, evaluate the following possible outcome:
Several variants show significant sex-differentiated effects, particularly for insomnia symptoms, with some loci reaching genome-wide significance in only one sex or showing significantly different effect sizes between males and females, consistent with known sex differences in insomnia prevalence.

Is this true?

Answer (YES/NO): YES